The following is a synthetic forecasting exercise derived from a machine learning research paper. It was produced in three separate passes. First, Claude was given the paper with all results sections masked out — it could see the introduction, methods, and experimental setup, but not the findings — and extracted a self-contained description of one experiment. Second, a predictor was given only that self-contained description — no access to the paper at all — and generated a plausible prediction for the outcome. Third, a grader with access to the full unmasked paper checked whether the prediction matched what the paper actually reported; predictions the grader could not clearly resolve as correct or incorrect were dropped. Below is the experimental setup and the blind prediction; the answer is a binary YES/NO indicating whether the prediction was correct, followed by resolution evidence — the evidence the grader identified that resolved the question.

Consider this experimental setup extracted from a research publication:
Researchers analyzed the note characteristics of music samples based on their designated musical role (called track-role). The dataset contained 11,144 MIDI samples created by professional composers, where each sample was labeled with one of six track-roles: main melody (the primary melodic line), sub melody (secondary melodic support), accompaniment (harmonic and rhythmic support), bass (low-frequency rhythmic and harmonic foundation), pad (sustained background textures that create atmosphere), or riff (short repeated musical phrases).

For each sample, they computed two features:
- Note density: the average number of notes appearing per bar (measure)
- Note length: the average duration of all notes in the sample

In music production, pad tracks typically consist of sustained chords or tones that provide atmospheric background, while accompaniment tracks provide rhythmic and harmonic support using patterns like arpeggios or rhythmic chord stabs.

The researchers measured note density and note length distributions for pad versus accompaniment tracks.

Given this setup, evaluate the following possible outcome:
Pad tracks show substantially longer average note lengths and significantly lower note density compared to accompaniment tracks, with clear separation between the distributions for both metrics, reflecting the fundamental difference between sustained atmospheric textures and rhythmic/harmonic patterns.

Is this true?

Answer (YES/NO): YES